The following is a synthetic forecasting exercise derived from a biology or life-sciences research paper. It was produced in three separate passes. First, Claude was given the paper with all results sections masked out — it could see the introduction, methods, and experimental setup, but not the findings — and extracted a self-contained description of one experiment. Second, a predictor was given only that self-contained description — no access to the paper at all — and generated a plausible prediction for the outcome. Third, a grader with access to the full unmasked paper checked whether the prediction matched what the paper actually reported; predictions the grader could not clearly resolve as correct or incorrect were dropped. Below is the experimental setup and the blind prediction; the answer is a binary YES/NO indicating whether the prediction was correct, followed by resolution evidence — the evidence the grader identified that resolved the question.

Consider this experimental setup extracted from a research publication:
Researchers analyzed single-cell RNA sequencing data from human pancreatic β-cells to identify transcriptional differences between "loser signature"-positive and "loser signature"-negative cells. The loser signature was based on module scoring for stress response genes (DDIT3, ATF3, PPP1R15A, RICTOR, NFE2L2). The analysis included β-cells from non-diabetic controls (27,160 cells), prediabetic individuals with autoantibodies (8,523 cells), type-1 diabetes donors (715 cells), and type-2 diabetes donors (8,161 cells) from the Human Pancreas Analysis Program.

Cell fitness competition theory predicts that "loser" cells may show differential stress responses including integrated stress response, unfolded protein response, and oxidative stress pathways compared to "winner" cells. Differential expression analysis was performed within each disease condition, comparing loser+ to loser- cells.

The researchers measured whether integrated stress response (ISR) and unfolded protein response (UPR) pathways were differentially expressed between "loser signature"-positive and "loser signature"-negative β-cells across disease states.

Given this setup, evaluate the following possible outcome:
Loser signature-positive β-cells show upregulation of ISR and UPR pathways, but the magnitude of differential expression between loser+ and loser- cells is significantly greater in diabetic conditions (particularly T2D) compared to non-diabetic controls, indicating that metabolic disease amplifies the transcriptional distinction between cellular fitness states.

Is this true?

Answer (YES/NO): NO